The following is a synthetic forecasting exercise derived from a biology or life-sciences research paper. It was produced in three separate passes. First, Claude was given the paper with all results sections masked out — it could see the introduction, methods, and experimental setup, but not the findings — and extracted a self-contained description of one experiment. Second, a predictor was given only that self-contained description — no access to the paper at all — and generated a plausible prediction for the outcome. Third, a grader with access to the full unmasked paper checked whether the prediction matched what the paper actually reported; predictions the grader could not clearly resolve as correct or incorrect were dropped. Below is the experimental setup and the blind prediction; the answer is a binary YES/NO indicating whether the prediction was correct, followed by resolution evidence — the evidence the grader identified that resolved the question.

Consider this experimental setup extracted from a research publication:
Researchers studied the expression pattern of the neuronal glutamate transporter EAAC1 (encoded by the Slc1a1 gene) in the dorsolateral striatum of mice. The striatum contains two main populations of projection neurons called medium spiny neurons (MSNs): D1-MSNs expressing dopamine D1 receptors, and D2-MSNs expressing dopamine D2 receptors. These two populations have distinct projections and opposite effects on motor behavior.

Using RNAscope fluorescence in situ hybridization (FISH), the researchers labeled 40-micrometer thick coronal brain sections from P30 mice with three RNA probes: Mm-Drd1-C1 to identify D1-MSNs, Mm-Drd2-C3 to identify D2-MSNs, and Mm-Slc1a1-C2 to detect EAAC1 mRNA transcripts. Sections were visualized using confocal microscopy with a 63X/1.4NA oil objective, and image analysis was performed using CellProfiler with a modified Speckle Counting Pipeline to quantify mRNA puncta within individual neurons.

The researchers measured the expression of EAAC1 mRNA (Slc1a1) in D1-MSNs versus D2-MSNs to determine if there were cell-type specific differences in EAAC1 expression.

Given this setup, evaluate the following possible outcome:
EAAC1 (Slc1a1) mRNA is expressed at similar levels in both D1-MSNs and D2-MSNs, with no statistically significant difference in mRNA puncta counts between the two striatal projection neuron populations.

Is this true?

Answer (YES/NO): YES